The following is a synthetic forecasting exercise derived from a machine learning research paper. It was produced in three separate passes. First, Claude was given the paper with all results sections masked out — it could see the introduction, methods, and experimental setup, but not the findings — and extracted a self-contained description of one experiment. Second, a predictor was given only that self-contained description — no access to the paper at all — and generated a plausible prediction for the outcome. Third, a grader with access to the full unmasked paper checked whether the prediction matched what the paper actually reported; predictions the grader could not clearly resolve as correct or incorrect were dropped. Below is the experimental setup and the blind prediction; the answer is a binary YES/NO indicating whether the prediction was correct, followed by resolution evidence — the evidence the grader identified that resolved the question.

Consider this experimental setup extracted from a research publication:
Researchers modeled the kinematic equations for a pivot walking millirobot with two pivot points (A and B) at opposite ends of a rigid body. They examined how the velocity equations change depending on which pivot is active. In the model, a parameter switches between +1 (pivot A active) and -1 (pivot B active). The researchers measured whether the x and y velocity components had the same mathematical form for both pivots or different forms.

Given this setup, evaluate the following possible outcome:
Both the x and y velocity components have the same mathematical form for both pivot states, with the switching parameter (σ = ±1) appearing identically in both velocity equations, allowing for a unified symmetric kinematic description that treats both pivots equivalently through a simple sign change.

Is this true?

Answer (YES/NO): YES